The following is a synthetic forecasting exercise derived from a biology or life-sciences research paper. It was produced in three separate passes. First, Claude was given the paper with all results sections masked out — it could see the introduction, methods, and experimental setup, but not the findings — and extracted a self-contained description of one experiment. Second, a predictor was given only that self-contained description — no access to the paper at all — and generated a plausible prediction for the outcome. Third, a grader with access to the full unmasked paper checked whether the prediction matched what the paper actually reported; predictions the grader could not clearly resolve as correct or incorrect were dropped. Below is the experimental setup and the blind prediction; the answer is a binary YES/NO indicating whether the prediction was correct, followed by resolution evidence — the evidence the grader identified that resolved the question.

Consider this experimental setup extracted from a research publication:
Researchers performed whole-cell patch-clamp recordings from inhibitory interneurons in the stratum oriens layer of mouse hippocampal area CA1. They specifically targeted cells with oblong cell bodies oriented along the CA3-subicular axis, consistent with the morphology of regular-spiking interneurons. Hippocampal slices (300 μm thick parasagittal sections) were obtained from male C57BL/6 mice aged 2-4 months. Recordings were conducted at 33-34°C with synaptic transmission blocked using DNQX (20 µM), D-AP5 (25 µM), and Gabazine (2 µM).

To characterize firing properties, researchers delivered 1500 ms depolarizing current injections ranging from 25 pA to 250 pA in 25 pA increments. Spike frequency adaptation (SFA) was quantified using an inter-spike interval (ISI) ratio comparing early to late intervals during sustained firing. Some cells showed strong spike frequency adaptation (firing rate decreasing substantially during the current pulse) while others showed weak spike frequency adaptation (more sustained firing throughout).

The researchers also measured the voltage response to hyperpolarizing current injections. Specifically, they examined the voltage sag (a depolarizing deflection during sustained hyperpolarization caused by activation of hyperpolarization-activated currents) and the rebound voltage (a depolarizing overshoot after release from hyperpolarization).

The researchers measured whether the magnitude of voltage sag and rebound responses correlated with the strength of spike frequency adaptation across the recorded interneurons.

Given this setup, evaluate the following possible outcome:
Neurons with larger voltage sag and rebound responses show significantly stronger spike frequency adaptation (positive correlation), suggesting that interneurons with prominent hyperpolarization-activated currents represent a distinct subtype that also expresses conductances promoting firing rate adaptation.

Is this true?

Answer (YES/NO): YES